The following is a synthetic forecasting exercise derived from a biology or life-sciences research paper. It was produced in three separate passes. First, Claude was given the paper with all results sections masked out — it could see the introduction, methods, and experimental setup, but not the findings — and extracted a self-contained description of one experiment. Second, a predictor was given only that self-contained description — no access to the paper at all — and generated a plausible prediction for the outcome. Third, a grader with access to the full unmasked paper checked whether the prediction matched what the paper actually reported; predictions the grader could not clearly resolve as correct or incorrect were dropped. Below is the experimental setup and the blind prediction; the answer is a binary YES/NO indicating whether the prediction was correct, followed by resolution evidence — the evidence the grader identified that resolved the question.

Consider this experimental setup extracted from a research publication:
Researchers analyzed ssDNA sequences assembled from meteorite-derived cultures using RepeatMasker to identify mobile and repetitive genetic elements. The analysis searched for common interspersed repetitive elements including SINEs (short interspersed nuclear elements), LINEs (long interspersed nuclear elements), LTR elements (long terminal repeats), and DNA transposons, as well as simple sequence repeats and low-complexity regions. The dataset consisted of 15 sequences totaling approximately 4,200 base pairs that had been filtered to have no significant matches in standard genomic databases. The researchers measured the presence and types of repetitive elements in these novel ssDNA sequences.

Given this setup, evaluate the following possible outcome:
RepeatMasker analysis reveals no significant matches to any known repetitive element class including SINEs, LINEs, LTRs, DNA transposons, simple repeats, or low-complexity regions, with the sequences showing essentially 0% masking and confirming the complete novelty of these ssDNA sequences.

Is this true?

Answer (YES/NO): NO